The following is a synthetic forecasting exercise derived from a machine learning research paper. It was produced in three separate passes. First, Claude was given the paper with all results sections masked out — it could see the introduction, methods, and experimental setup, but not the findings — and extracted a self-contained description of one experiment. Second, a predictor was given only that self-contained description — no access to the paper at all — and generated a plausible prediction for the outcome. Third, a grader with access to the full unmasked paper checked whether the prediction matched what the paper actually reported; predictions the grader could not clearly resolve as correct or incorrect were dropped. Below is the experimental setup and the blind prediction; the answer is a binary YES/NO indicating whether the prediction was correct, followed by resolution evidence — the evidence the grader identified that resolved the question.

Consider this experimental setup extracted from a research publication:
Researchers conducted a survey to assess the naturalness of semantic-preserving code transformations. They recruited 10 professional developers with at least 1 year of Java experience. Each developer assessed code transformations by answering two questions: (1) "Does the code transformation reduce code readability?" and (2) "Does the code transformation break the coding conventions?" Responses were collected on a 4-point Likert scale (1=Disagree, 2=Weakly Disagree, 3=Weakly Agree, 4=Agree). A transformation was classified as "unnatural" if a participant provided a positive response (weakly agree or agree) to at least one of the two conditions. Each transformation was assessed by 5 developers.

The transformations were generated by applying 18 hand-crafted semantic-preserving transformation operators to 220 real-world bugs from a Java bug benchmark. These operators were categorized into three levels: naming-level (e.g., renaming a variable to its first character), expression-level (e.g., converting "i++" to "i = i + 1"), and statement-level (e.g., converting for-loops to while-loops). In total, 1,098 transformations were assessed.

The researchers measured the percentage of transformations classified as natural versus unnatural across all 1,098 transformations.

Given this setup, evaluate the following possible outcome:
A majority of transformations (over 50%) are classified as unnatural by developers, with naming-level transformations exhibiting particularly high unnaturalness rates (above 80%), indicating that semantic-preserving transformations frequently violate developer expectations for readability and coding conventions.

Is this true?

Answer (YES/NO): NO